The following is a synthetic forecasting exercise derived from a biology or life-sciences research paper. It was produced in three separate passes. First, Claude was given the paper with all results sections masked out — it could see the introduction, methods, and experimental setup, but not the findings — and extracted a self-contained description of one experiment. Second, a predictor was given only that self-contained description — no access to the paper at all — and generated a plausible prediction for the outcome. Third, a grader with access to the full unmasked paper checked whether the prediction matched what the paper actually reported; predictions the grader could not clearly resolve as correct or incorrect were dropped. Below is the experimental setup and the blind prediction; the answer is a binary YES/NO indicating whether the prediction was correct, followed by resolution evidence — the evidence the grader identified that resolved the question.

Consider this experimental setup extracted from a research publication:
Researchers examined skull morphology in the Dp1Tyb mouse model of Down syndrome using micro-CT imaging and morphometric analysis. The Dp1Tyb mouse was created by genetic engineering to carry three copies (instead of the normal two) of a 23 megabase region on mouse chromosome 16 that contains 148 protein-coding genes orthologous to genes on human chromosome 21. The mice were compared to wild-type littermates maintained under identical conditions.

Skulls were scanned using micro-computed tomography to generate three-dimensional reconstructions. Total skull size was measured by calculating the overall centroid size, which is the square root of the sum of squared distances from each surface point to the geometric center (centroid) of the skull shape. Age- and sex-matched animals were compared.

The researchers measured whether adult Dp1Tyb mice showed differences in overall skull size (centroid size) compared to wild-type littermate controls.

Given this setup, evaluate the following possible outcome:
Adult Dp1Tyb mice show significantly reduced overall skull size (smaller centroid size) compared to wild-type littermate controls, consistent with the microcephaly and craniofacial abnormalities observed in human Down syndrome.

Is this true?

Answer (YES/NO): YES